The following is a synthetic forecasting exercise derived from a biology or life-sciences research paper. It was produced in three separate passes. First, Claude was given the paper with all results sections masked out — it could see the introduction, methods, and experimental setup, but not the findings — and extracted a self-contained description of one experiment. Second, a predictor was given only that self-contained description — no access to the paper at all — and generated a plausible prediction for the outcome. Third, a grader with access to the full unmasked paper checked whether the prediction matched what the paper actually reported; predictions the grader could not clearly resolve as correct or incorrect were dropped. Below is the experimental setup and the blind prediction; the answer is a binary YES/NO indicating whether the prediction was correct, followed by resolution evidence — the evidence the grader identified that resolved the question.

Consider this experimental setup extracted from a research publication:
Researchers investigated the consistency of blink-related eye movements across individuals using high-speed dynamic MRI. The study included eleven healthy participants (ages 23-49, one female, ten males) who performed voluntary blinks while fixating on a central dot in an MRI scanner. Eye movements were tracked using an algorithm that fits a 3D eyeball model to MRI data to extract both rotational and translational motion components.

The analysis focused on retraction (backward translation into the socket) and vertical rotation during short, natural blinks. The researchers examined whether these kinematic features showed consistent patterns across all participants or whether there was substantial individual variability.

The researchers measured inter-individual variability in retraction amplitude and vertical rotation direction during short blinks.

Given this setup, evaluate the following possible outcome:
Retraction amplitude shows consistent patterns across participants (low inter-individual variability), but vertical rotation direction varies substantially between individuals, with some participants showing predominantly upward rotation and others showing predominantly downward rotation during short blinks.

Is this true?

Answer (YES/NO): NO